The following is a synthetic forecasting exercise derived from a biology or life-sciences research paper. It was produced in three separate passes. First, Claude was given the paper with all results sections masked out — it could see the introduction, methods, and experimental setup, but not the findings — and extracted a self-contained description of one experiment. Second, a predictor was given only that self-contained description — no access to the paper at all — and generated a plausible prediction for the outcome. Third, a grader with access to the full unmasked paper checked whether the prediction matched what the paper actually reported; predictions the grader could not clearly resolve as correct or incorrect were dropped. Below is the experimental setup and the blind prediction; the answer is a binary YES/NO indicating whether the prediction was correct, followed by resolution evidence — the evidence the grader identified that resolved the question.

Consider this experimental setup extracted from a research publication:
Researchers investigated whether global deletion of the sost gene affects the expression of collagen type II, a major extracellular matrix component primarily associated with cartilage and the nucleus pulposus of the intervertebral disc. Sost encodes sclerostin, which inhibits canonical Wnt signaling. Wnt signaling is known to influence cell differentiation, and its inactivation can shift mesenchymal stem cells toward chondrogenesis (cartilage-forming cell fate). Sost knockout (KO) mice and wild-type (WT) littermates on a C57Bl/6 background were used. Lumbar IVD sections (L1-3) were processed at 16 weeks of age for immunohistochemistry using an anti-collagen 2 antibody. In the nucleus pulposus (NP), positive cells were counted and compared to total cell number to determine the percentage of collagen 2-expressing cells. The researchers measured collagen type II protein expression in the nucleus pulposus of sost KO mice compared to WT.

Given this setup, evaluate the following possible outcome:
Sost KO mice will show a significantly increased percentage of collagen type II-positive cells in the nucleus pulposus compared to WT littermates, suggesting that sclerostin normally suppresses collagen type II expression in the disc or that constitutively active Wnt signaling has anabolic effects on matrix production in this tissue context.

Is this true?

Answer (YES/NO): NO